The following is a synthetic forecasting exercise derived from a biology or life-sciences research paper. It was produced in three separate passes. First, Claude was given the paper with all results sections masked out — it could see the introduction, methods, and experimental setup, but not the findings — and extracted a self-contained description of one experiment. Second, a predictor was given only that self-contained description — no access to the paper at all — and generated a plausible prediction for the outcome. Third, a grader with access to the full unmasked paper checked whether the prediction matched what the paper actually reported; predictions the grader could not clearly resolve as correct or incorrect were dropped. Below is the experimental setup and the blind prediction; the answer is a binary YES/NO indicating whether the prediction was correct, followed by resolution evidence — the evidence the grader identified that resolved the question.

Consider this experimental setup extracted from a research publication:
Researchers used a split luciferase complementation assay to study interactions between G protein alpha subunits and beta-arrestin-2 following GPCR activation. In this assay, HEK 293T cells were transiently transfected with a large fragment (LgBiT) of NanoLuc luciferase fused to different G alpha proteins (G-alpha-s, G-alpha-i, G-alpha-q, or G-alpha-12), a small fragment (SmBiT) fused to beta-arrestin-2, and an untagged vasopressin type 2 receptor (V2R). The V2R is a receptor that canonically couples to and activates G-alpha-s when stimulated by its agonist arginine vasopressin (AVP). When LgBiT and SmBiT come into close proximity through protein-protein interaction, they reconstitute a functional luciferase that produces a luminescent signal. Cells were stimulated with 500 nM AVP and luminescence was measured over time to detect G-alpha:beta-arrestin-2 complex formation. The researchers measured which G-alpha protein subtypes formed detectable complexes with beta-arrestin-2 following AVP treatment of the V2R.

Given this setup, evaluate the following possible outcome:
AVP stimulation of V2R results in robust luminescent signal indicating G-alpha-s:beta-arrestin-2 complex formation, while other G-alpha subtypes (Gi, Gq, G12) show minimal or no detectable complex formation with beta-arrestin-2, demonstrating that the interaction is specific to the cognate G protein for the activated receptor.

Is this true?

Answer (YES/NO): NO